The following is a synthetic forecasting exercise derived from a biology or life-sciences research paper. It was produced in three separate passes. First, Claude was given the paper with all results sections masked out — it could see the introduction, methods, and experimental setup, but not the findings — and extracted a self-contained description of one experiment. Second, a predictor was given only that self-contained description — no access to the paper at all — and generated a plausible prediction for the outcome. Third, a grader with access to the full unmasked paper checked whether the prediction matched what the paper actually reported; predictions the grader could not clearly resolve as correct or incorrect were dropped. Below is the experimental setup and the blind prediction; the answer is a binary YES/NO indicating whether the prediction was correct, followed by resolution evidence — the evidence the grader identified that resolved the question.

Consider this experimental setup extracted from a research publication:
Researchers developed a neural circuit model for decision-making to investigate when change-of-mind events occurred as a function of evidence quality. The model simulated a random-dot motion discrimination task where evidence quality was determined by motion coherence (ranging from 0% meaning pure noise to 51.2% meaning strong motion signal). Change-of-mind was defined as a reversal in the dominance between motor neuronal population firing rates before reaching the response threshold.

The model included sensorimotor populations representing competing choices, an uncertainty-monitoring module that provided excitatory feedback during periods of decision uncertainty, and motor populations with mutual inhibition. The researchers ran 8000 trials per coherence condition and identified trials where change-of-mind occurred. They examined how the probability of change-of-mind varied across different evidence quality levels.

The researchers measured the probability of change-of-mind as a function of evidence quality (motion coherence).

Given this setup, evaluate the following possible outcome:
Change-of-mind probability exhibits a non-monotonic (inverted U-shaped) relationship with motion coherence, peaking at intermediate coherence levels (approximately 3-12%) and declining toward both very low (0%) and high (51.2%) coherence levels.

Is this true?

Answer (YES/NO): NO